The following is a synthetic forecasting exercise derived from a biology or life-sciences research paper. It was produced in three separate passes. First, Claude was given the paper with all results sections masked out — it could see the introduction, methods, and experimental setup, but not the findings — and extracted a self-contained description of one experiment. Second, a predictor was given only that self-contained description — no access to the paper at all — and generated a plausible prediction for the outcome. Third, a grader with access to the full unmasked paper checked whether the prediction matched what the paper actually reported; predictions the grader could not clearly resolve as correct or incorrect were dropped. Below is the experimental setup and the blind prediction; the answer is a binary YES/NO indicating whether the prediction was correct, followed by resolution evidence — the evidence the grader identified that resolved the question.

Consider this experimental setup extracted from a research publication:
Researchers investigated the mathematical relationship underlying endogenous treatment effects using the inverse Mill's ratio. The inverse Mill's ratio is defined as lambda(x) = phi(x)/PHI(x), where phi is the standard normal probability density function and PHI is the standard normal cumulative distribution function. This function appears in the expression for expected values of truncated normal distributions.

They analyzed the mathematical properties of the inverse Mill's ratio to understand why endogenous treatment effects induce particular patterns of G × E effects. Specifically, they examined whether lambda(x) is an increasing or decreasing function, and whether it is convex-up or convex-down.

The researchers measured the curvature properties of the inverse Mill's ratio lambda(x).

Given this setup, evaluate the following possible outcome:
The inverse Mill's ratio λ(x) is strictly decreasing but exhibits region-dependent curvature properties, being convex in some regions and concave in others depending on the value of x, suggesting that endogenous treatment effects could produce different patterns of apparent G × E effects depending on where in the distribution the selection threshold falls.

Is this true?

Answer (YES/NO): NO